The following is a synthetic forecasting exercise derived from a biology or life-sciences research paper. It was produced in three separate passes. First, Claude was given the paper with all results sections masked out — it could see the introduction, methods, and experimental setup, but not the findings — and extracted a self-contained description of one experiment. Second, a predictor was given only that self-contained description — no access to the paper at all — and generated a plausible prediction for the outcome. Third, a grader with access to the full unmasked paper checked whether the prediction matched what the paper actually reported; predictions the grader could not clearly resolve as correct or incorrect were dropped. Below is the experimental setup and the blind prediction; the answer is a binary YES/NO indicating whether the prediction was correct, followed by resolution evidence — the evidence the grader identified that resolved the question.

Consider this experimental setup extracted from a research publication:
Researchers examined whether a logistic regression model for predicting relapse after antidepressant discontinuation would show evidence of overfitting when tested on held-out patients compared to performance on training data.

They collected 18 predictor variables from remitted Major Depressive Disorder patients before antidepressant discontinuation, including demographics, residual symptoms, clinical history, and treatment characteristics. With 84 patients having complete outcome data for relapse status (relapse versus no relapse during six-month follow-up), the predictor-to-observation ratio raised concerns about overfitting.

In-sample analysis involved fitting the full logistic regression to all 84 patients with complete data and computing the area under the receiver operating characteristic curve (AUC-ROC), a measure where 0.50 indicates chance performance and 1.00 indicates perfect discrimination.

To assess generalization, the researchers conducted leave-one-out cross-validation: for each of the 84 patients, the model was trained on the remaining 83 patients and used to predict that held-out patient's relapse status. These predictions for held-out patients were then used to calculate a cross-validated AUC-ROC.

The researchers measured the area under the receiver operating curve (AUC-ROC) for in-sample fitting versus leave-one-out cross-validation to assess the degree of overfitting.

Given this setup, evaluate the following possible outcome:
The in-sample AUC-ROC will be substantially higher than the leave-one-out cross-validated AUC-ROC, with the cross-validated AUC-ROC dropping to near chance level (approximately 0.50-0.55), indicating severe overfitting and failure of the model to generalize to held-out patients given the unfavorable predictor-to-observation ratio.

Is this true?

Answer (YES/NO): YES